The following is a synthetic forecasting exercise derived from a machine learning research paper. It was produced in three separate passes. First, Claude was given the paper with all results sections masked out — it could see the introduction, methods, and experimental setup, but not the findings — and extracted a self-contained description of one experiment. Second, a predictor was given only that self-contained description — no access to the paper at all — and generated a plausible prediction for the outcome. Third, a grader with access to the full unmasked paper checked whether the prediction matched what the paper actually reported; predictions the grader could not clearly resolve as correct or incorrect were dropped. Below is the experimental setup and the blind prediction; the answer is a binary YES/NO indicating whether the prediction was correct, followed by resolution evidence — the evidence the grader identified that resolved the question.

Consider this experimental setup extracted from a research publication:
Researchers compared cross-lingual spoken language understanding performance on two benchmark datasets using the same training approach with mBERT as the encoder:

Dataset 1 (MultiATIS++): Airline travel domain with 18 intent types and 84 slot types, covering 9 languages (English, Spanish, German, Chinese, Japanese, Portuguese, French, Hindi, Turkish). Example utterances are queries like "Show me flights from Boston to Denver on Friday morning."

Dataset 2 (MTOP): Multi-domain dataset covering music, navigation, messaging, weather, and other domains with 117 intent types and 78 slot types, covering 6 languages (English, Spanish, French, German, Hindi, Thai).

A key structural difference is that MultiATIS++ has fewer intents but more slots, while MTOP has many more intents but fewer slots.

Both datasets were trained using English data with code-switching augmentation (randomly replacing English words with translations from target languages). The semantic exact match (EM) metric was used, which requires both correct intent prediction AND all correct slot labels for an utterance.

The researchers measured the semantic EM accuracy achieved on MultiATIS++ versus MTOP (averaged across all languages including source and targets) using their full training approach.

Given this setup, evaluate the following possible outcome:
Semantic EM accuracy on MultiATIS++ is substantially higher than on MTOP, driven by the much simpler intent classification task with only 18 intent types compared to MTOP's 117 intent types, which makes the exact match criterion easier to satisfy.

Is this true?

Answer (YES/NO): NO